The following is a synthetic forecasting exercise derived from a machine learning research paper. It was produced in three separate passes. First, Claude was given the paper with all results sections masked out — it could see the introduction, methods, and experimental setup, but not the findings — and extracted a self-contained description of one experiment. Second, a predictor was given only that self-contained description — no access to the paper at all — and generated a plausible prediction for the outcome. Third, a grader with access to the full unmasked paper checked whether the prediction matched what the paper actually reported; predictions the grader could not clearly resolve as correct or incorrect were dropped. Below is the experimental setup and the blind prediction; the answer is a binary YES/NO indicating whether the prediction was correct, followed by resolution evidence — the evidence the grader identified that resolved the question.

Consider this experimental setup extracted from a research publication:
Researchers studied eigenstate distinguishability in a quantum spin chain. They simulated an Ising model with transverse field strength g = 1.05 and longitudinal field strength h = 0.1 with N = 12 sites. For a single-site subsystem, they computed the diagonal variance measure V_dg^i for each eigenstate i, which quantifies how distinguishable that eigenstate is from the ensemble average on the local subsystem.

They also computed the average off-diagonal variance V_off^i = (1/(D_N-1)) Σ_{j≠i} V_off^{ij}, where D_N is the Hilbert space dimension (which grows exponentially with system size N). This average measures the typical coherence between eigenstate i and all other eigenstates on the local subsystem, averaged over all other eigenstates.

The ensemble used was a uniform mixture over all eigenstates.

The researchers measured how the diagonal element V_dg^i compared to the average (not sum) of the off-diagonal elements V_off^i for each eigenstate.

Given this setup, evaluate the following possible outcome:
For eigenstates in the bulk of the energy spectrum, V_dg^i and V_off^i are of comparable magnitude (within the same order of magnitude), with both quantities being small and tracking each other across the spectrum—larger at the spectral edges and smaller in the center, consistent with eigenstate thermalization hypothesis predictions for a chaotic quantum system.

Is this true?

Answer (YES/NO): NO